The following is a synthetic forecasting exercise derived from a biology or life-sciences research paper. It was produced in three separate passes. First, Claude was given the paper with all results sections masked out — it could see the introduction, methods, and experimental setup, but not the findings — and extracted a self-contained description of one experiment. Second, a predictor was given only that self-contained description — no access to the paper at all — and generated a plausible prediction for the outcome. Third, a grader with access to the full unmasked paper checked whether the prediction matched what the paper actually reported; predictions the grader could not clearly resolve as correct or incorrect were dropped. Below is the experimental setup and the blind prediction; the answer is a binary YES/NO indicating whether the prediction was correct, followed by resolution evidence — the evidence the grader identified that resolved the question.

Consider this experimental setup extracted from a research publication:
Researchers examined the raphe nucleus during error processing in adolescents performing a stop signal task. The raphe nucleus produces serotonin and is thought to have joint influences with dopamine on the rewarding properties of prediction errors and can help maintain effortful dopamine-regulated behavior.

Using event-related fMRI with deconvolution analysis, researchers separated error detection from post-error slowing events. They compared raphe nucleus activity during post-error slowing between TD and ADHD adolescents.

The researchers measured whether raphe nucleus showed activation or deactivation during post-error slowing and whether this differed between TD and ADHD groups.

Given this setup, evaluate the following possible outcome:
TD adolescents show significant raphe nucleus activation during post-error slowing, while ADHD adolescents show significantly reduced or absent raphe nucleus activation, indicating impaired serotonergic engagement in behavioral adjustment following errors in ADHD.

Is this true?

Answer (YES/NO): NO